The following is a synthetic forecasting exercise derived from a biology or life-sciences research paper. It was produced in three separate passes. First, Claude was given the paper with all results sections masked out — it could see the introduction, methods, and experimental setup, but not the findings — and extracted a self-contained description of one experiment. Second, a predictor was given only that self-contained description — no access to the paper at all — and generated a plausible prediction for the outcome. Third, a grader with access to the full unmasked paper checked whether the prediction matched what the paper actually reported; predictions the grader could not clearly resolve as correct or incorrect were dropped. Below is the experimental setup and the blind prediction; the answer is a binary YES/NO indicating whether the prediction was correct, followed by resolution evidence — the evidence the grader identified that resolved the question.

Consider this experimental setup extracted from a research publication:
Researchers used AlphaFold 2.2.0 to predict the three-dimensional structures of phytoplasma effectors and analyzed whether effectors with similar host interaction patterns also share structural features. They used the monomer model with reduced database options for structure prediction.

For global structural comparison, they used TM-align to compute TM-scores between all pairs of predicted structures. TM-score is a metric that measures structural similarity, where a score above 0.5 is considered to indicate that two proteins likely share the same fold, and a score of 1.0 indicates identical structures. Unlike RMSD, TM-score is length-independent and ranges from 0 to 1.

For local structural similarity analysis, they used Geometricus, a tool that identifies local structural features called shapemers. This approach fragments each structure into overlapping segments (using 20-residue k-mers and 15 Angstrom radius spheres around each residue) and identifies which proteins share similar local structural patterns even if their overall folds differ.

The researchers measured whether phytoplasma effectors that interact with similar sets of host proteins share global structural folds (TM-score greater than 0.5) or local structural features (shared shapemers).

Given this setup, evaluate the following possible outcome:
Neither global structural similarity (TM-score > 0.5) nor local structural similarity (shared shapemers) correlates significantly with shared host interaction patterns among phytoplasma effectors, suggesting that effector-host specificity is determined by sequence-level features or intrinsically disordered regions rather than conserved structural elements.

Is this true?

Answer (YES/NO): NO